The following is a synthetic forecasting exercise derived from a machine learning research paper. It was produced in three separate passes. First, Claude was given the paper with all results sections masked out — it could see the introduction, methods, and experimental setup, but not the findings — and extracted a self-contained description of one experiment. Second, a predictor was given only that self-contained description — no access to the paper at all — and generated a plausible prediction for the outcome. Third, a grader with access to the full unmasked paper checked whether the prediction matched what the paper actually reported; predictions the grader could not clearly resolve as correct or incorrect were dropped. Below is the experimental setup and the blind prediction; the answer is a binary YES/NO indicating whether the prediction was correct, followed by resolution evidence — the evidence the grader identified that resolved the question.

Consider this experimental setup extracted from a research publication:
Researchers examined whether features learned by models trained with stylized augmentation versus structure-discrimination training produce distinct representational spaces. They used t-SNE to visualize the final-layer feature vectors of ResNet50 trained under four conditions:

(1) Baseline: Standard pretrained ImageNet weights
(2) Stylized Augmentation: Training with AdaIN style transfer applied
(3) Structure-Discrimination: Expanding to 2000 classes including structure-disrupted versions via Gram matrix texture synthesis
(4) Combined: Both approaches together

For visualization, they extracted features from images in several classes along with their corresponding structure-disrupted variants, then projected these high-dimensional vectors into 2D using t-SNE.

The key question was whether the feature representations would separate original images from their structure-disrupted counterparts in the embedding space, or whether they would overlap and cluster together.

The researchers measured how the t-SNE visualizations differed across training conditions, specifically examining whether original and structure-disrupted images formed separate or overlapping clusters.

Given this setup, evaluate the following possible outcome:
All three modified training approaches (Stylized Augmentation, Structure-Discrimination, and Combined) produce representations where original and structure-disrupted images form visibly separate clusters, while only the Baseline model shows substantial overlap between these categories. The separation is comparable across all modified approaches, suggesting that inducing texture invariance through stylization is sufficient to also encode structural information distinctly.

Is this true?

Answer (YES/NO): NO